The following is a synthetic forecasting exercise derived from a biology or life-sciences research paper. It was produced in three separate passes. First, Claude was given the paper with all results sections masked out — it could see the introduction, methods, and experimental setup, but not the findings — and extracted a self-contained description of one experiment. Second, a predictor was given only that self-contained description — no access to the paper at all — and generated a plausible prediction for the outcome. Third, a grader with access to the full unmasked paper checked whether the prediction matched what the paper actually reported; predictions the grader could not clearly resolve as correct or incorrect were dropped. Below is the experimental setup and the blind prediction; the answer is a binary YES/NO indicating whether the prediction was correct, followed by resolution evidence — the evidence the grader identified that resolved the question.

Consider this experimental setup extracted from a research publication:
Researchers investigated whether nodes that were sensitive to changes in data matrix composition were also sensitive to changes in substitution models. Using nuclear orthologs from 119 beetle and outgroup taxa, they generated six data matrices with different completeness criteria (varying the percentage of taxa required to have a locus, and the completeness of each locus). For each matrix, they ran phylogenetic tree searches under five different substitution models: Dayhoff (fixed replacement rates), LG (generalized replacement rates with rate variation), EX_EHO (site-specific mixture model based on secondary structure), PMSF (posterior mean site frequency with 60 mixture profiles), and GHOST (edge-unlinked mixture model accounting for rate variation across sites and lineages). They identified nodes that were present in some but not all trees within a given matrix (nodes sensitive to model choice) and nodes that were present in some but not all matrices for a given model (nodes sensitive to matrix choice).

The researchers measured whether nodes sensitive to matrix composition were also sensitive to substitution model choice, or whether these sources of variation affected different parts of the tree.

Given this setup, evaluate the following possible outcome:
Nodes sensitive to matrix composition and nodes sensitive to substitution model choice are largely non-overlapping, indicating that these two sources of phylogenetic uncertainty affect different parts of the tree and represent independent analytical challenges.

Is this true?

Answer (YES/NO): NO